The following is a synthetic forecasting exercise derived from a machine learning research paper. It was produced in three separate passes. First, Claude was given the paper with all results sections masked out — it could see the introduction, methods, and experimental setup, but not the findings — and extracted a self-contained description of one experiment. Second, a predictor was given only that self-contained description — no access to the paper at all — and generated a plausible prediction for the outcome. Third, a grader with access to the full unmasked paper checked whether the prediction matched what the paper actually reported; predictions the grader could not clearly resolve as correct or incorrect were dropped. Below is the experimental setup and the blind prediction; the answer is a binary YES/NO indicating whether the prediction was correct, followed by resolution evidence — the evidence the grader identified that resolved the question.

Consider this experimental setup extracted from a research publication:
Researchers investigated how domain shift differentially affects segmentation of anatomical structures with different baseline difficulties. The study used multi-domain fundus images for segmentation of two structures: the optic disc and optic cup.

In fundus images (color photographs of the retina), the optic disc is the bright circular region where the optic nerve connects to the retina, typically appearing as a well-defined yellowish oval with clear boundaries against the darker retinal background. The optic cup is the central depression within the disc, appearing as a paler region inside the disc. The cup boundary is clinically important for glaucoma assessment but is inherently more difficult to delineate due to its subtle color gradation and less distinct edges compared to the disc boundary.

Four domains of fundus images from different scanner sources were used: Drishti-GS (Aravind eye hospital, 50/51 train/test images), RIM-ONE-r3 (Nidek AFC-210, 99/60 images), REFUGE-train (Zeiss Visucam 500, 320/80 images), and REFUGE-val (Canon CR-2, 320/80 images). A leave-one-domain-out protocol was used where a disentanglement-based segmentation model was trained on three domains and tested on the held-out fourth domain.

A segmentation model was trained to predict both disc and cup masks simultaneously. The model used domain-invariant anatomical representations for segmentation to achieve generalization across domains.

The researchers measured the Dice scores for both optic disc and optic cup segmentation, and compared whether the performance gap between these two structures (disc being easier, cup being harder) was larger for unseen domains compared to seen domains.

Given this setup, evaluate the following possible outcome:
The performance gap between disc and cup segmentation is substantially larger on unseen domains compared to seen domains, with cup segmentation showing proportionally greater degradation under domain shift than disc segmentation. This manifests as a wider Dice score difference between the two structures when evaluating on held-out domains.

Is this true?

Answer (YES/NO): NO